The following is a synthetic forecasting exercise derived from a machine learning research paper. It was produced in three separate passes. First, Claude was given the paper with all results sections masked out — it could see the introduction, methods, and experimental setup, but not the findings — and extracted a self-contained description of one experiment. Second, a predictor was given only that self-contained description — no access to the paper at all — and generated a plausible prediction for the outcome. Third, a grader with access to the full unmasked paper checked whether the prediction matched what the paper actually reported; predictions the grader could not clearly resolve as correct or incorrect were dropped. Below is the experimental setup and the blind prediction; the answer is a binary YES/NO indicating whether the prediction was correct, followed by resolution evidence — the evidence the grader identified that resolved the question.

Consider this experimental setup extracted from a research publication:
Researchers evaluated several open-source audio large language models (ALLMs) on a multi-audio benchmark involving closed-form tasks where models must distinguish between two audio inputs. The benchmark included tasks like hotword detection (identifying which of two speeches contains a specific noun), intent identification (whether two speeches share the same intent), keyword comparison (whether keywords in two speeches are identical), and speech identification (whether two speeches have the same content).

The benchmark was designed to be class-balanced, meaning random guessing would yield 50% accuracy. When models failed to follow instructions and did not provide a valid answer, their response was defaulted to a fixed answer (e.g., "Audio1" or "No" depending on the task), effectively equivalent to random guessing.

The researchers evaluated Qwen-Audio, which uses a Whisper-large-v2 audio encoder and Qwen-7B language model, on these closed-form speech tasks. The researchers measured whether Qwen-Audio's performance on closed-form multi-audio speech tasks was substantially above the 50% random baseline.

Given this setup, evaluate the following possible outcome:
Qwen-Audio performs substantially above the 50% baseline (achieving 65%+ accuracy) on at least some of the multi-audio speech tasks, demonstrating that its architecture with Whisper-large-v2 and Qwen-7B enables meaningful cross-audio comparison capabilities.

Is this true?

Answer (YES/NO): NO